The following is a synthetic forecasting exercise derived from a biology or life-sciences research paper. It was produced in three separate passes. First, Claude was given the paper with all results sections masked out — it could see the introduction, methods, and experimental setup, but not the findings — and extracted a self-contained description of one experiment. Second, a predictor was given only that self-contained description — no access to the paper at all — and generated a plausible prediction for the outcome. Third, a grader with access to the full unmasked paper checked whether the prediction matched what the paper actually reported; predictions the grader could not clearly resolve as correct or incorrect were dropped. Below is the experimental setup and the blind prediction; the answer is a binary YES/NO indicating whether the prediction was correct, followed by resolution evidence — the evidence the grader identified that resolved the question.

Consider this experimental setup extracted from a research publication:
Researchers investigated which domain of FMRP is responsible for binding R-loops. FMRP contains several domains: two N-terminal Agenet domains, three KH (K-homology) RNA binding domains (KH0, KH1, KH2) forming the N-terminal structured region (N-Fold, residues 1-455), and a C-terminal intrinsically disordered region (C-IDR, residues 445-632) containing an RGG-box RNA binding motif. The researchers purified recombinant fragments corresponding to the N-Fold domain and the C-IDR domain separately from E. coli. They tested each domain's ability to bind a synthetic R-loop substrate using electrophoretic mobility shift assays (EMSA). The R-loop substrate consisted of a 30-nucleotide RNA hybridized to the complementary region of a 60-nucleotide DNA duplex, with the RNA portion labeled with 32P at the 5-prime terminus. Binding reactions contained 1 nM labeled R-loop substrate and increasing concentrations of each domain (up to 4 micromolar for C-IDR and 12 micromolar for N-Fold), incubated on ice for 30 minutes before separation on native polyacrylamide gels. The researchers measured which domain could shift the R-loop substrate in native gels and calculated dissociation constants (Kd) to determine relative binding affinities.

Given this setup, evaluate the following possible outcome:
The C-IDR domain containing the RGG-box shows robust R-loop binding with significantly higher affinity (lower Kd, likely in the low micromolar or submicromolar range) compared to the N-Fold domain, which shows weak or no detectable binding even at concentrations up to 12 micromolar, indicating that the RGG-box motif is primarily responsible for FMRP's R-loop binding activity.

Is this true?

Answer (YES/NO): NO